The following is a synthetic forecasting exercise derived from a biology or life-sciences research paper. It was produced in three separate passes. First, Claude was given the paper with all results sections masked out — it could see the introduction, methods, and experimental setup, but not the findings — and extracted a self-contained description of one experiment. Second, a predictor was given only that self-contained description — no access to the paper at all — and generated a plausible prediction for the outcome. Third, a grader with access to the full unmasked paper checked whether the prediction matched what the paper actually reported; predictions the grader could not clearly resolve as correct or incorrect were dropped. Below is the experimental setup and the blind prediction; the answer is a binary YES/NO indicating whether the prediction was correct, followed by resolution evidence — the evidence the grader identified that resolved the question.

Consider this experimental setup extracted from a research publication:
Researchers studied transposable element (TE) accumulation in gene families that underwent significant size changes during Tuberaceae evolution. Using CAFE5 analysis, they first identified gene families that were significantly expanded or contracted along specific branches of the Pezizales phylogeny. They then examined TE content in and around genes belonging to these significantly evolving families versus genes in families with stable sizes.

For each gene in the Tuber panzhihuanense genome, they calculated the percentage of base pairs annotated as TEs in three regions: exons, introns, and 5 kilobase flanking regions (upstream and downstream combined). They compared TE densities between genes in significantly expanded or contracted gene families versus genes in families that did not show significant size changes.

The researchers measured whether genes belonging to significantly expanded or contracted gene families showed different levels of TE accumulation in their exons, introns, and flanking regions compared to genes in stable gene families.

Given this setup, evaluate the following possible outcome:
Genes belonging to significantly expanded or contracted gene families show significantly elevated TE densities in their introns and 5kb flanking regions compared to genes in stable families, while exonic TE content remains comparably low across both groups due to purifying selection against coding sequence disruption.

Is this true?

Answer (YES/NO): NO